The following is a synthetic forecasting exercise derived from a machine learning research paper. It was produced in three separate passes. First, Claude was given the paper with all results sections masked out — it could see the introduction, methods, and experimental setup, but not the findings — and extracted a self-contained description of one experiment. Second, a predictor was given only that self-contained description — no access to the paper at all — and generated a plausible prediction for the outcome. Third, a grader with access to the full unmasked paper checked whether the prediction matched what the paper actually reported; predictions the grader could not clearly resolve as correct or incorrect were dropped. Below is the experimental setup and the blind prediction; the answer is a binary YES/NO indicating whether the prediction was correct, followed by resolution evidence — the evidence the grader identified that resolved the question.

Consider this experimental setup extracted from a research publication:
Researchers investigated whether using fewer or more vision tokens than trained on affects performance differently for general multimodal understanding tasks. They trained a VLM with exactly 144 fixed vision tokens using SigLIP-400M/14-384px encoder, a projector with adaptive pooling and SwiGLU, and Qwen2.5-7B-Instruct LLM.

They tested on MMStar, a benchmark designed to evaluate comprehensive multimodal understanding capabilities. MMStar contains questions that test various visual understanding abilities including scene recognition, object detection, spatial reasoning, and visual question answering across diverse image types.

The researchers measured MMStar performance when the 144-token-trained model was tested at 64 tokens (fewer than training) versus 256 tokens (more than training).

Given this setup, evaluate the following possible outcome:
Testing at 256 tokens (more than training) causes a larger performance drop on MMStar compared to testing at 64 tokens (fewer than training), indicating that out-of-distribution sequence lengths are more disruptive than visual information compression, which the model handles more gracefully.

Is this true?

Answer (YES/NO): NO